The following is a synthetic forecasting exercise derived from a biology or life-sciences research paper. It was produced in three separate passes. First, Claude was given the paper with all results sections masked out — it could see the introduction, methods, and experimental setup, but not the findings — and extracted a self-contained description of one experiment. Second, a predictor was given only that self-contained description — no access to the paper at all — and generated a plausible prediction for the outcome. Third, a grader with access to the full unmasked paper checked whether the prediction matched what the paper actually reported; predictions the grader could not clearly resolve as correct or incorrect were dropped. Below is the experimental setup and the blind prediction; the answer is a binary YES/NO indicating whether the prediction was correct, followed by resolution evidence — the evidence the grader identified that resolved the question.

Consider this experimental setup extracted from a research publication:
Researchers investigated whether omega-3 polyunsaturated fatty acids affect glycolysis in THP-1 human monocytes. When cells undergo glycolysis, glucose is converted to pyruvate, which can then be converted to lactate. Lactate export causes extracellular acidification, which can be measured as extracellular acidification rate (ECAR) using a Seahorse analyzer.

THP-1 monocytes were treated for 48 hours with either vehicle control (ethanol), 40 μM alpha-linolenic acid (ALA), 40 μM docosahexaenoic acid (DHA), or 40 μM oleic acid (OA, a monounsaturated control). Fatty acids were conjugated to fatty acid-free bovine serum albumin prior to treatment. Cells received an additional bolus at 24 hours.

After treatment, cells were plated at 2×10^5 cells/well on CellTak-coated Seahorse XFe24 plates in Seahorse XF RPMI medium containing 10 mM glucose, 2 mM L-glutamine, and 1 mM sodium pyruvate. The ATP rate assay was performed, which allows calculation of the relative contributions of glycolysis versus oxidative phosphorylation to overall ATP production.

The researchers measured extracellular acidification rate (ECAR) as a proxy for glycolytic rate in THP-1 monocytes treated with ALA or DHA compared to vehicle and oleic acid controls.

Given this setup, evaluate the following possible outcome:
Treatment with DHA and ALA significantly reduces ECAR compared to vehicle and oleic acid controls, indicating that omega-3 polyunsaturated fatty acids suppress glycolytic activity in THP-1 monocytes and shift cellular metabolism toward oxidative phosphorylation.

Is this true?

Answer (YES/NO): NO